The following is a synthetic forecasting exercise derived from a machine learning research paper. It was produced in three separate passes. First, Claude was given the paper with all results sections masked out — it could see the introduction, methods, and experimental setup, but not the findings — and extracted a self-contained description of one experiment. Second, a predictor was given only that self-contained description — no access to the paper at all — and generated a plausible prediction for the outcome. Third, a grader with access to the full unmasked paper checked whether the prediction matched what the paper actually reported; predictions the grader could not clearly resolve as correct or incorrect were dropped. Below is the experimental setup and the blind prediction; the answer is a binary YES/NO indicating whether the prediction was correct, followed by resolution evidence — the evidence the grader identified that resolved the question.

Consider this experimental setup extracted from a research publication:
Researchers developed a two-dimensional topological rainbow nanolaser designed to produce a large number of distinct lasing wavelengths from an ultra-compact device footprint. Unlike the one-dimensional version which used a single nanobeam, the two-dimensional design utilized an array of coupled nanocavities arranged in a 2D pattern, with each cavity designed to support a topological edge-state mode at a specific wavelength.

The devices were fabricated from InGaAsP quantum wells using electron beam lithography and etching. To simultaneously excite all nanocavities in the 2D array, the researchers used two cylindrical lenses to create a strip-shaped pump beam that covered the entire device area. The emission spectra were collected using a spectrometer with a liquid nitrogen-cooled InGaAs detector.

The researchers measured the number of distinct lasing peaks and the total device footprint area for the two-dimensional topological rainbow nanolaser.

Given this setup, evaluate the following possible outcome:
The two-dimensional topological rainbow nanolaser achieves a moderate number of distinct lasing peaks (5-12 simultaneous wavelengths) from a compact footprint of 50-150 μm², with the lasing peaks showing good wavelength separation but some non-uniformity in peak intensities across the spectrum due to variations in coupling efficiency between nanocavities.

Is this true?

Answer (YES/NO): NO